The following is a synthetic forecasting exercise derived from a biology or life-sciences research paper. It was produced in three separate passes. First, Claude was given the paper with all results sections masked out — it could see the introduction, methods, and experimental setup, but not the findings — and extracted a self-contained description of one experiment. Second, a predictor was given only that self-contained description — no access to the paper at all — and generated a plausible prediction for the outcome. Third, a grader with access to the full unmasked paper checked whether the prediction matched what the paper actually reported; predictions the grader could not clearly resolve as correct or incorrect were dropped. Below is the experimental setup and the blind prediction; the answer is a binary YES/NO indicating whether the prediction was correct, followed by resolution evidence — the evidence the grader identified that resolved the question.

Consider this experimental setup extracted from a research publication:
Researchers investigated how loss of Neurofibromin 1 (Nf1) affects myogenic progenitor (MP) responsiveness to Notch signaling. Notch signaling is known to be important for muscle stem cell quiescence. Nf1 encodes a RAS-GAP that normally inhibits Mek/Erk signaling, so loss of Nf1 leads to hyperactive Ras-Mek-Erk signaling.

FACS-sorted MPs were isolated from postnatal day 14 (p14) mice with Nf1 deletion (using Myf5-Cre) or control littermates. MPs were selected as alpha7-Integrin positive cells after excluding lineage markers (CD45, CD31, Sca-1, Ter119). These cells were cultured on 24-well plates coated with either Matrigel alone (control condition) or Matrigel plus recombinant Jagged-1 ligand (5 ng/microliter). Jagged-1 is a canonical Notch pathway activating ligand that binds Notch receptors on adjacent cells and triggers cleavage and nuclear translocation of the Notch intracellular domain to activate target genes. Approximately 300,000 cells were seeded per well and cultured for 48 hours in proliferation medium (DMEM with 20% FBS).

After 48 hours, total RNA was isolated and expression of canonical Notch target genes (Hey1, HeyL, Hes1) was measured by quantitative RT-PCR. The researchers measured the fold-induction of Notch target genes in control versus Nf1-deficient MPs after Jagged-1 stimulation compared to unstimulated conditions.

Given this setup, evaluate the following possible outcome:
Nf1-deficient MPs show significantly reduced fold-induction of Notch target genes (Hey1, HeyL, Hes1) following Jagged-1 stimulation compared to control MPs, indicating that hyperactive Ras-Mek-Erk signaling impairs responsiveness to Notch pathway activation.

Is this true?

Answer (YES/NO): NO